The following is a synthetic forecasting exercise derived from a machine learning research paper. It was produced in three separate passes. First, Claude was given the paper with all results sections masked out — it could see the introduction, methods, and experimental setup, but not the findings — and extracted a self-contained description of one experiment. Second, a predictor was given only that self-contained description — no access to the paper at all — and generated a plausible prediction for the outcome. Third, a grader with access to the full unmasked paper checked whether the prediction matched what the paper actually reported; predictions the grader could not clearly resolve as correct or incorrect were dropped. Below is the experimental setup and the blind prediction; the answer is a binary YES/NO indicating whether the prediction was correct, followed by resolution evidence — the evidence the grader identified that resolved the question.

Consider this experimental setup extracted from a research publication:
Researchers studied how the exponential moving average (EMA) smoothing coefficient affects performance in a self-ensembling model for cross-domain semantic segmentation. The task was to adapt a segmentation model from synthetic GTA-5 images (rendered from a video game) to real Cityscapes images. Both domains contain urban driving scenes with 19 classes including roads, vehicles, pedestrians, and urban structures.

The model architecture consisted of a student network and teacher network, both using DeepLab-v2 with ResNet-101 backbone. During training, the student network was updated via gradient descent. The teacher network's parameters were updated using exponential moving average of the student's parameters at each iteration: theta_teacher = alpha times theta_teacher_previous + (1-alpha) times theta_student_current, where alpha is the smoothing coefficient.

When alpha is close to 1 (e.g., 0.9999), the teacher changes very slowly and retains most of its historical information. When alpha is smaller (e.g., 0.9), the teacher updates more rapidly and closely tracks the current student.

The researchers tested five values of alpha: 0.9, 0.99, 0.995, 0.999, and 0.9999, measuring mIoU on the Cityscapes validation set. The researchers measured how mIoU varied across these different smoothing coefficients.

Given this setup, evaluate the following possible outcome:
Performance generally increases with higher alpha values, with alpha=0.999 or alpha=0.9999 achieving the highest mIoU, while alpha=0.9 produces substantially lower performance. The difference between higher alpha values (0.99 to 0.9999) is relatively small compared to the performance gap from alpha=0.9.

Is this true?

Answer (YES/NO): NO